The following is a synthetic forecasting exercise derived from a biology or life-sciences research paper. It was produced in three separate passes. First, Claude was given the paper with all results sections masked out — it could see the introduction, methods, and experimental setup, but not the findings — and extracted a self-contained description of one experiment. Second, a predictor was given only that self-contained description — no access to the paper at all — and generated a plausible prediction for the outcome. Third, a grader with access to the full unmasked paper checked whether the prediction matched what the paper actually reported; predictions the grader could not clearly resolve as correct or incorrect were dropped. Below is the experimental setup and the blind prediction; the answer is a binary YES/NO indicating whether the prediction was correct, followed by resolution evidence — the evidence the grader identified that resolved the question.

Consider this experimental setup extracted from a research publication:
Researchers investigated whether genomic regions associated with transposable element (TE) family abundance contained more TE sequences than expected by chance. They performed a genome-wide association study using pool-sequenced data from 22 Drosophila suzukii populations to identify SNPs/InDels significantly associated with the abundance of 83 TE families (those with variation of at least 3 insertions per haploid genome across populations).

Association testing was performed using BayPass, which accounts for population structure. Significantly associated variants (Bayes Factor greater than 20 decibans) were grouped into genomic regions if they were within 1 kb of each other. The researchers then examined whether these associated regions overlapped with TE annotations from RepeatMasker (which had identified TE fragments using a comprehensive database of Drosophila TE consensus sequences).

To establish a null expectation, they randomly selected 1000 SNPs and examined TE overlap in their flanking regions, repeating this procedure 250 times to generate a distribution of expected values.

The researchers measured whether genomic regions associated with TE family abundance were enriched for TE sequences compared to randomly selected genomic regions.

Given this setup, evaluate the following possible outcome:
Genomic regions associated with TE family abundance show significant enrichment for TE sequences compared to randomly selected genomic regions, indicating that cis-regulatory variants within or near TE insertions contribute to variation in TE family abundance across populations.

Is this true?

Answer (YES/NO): NO